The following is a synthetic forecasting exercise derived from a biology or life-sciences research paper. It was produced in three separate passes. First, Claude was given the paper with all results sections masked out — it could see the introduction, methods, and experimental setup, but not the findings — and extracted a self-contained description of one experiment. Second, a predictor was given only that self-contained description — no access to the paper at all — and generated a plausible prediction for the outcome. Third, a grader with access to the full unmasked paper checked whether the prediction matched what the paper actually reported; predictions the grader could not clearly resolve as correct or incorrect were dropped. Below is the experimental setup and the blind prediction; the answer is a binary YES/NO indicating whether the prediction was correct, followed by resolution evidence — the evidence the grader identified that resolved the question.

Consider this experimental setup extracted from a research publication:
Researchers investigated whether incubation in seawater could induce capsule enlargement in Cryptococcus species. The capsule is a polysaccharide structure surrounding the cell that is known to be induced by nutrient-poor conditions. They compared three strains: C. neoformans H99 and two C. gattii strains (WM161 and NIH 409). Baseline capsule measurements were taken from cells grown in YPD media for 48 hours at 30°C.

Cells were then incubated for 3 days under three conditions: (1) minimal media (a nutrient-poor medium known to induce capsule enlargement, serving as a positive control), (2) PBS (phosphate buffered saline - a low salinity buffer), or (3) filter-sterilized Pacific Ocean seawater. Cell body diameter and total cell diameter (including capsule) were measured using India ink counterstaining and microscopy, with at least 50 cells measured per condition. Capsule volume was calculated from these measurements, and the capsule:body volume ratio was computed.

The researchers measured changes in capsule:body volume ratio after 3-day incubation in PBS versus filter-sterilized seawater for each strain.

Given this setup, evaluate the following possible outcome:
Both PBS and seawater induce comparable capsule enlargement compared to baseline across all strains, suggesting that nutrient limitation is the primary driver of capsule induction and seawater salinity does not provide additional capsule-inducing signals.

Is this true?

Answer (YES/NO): NO